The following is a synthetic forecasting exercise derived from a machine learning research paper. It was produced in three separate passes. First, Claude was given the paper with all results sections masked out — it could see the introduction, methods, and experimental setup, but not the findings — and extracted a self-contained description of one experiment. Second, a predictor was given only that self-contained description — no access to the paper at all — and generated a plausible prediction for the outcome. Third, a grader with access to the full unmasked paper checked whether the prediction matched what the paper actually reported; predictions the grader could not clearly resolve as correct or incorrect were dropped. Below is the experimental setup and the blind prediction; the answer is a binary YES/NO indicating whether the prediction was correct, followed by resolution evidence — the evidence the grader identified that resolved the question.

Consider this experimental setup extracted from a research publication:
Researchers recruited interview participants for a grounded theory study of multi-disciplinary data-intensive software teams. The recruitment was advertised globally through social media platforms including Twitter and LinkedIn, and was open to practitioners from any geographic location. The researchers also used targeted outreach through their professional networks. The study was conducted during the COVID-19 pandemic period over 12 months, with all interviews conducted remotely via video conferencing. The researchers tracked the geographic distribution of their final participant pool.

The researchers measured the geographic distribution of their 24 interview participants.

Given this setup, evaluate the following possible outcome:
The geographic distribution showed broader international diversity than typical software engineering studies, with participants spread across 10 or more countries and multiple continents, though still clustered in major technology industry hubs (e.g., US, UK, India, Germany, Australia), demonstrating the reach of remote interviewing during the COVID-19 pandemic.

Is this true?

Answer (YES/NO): NO